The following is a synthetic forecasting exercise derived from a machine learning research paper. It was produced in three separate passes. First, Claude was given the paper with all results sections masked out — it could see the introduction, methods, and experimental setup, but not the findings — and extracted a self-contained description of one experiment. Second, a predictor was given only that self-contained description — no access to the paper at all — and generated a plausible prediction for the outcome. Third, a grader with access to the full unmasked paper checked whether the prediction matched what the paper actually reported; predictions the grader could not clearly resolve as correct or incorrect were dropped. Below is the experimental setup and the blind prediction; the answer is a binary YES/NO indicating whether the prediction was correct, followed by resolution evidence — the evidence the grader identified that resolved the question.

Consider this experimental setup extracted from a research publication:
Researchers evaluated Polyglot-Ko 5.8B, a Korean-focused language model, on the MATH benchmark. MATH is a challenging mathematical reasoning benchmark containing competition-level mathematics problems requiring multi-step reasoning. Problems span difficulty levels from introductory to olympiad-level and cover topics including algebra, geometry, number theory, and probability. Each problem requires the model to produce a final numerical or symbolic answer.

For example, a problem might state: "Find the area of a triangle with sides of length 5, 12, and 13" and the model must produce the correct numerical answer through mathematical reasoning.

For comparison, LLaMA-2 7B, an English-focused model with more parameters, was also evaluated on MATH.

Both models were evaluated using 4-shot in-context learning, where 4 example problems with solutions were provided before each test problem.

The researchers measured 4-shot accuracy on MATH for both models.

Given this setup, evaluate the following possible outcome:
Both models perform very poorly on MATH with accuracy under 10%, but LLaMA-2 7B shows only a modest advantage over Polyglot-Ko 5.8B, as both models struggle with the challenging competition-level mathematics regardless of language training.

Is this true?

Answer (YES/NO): NO